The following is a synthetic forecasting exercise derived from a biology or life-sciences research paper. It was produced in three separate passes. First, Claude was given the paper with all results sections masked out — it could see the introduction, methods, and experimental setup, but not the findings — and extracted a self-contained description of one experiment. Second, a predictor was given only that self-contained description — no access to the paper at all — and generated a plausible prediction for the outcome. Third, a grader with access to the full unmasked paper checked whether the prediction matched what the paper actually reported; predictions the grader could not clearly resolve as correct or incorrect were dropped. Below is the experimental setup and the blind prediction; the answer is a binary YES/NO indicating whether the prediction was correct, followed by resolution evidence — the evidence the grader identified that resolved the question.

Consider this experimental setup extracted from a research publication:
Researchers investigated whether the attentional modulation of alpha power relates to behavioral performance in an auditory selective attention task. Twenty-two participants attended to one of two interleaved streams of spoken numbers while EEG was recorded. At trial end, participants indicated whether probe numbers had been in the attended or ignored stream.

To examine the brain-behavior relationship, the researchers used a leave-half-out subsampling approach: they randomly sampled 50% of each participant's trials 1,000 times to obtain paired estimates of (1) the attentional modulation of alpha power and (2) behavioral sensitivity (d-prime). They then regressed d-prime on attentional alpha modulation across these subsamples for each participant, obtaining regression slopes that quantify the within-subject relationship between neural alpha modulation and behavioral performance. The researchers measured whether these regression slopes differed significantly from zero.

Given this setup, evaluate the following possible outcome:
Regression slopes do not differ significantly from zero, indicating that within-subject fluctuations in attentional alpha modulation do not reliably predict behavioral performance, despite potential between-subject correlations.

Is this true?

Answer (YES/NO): YES